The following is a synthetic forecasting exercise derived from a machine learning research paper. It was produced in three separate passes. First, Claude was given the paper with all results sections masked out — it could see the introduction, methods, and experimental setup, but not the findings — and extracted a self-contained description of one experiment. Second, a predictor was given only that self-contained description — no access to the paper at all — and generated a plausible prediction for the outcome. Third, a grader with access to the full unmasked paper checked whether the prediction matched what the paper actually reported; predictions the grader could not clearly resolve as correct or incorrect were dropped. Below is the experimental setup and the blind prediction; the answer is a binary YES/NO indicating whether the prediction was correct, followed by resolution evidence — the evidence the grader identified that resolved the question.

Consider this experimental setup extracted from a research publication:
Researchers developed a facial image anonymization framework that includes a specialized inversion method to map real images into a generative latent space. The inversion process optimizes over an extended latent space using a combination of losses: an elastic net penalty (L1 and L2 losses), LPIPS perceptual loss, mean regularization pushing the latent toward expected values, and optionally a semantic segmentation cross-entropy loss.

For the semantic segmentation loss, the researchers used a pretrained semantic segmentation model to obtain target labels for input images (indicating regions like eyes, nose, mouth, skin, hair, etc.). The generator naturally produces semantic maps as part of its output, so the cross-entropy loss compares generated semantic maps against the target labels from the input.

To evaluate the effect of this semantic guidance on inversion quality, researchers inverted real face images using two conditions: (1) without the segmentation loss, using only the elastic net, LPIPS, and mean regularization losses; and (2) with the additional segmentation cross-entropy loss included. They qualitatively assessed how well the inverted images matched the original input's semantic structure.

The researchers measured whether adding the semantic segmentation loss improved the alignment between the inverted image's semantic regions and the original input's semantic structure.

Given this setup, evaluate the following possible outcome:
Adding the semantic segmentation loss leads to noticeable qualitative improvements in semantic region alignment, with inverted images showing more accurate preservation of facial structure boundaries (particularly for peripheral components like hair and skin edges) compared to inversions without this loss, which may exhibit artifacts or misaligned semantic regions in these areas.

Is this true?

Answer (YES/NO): NO